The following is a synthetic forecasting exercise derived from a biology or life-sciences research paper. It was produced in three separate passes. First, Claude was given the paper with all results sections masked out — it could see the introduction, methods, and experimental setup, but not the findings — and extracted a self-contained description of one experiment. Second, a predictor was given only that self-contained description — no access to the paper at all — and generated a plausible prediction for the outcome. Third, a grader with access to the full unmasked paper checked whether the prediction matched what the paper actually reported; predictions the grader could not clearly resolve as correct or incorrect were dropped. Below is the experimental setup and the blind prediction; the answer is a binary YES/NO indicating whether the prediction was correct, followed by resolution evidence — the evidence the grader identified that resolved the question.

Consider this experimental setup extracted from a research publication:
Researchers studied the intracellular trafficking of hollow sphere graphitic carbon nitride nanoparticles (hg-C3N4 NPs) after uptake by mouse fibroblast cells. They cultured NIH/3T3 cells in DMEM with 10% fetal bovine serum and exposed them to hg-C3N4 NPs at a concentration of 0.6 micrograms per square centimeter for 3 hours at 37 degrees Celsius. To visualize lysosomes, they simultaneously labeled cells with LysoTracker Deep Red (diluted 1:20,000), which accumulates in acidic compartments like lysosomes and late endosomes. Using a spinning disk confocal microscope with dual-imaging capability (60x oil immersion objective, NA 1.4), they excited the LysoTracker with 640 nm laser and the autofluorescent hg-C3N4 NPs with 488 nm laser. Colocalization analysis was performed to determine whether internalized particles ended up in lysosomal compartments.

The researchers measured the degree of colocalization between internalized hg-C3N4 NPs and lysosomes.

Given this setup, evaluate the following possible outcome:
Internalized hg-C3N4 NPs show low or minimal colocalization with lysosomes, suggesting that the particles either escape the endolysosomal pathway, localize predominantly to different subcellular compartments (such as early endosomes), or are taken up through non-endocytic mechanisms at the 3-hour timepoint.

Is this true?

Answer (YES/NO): NO